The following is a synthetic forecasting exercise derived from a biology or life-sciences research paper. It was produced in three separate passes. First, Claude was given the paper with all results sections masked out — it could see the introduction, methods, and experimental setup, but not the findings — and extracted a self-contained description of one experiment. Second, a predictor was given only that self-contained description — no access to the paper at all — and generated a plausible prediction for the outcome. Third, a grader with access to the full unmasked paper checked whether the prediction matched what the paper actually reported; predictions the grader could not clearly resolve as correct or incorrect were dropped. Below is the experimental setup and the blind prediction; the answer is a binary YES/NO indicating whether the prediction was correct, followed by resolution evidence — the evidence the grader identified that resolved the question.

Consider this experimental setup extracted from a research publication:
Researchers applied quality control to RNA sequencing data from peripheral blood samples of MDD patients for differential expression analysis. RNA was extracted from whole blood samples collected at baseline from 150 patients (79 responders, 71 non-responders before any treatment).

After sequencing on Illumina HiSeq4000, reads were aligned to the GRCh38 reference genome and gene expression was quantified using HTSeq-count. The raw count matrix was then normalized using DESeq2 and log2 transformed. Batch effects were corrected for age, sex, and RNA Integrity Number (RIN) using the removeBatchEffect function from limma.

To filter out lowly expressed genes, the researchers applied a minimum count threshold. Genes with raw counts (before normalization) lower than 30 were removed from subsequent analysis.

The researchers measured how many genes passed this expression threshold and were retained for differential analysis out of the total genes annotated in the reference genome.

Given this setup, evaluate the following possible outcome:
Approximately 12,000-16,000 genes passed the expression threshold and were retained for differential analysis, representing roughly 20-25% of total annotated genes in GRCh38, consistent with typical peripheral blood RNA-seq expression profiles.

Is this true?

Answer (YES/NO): NO